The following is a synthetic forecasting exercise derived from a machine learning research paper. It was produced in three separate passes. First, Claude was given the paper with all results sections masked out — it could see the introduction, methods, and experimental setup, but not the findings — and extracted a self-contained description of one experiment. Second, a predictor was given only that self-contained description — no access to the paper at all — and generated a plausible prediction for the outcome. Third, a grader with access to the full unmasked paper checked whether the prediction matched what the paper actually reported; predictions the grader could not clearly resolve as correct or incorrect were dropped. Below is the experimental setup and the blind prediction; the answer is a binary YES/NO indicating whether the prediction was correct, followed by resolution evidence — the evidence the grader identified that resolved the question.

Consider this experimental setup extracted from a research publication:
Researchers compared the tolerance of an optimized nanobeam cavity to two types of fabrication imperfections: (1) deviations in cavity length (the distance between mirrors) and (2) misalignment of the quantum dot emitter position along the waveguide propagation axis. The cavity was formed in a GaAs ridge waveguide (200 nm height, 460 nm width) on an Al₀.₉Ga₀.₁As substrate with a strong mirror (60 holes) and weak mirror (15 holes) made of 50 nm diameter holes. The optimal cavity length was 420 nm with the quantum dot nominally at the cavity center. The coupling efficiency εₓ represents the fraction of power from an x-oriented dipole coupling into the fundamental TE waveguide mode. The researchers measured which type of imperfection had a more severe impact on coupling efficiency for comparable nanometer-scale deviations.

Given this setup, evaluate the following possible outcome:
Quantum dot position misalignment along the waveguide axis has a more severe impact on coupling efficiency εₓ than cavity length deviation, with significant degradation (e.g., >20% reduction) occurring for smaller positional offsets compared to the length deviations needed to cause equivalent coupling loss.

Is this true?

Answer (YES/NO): NO